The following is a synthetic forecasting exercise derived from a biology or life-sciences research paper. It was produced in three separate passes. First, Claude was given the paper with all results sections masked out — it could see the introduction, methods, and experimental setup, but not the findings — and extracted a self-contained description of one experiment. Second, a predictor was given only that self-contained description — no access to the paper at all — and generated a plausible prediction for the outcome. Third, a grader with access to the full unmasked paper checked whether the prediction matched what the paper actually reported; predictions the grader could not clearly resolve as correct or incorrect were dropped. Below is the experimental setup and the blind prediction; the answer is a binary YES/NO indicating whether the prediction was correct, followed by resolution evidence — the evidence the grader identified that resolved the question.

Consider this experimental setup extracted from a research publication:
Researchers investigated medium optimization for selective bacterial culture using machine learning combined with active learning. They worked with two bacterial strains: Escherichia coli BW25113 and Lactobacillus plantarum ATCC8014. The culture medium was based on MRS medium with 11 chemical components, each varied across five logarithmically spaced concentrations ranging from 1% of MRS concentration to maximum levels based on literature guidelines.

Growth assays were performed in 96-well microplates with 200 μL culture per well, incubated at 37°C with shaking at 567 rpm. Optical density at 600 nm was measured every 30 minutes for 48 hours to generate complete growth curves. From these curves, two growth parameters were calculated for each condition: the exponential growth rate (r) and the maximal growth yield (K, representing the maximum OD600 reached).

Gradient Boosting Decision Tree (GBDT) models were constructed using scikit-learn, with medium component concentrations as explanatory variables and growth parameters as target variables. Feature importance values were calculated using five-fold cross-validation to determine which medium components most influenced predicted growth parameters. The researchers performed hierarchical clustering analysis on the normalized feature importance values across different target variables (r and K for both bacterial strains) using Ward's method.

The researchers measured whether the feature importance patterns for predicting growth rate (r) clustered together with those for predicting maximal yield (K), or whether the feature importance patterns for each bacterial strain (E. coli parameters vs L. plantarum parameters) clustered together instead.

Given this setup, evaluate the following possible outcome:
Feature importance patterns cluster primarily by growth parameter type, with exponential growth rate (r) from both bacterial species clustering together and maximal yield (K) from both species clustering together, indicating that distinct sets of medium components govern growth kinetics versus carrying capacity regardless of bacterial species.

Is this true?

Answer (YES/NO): NO